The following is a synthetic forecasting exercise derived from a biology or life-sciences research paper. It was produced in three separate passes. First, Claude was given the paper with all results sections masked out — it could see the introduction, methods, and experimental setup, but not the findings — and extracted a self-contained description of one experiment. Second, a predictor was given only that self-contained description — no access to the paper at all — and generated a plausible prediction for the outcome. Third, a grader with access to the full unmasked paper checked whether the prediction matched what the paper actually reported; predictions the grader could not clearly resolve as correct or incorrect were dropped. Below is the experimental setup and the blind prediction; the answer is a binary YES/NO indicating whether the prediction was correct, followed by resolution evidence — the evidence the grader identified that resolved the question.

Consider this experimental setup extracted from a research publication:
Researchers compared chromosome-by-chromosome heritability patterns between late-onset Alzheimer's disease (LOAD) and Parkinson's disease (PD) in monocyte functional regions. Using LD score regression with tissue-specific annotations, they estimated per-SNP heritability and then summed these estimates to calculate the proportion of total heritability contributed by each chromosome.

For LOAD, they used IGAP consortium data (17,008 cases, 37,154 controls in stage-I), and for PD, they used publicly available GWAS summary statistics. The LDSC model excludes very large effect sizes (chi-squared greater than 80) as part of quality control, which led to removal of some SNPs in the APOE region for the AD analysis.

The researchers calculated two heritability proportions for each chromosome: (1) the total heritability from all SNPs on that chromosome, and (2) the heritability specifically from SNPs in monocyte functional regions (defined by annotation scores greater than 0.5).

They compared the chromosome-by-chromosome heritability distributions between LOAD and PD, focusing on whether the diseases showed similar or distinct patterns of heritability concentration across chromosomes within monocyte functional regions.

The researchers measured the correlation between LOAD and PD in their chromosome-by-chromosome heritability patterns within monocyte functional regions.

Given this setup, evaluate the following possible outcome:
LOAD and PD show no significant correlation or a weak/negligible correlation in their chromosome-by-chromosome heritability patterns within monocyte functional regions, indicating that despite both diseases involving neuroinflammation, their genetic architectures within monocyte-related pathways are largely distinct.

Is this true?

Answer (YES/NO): NO